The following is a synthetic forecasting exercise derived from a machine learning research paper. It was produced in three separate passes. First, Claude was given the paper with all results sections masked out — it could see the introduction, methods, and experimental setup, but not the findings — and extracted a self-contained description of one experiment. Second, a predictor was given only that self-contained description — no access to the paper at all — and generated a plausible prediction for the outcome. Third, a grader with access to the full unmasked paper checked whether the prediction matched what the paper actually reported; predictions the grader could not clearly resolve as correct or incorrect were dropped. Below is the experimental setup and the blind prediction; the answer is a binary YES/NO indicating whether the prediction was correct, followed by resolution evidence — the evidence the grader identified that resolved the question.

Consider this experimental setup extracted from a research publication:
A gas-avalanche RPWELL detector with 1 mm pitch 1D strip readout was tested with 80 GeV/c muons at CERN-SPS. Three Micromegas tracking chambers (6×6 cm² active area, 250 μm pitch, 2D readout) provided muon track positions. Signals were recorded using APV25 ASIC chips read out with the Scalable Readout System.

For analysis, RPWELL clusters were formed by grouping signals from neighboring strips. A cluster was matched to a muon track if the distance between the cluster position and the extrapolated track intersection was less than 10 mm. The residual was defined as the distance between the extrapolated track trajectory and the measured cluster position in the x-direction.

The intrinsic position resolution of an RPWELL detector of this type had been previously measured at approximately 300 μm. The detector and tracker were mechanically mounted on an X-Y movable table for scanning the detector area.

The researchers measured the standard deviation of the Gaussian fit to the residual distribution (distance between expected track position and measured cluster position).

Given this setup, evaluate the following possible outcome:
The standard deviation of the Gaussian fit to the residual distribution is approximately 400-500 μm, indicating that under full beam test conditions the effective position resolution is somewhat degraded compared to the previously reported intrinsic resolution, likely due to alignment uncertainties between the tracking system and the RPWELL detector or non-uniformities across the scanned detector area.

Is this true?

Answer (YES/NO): NO